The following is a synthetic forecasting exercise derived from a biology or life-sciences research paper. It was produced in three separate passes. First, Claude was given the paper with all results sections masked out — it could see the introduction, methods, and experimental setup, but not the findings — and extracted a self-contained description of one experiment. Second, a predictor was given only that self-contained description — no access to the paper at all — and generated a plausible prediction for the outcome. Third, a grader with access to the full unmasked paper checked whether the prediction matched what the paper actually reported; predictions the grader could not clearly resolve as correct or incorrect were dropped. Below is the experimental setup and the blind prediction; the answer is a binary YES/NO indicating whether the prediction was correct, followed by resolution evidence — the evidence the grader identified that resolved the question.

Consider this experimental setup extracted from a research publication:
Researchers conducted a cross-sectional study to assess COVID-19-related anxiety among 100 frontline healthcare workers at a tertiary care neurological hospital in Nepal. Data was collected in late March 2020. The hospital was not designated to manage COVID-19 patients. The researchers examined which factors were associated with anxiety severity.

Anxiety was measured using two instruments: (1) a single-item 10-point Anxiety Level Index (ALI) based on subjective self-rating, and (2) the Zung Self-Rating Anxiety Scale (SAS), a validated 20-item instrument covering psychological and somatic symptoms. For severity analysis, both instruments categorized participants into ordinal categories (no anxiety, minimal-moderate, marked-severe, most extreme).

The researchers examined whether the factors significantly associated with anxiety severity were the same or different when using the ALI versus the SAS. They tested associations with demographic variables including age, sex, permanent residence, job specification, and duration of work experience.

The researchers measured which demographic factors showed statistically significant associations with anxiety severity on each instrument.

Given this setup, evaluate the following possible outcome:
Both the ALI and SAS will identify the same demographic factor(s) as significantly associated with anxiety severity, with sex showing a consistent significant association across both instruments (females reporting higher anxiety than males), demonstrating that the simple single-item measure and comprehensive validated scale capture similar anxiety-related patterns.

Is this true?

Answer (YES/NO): NO